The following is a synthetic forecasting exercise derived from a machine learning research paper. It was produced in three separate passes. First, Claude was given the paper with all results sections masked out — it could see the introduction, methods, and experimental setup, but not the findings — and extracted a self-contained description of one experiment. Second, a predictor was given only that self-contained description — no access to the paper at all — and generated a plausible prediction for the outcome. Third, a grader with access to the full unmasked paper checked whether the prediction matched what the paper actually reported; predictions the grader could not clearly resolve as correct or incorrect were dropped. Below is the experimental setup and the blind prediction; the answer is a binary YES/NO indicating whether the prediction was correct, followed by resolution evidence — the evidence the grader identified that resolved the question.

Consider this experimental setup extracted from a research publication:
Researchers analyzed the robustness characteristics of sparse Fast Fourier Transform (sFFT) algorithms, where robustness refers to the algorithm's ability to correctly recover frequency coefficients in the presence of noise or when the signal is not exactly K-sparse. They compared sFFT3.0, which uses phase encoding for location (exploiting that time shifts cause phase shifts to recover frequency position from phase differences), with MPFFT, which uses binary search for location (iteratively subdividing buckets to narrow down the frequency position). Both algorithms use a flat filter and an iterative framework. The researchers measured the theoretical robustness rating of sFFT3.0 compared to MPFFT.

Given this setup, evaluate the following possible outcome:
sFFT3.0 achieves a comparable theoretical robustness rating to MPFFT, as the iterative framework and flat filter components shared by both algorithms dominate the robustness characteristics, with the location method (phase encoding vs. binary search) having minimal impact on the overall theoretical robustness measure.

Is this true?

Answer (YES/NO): NO